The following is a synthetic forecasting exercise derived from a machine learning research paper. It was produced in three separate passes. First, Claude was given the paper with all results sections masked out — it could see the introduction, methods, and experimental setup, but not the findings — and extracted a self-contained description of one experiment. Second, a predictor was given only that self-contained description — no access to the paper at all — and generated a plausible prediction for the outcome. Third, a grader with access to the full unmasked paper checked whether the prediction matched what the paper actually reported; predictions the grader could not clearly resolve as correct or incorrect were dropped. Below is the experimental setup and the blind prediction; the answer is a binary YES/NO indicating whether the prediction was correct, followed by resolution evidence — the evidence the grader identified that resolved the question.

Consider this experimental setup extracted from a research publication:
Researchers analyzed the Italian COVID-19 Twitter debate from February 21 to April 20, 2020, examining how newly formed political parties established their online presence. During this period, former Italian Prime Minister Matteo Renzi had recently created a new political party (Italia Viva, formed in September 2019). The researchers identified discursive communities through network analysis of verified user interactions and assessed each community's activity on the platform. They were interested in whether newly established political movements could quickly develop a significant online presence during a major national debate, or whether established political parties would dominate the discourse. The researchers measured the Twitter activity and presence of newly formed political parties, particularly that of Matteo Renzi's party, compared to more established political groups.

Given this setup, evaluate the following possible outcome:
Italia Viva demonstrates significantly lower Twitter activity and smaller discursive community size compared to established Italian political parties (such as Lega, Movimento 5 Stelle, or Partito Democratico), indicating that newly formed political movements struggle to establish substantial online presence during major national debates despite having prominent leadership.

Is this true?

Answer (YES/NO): NO